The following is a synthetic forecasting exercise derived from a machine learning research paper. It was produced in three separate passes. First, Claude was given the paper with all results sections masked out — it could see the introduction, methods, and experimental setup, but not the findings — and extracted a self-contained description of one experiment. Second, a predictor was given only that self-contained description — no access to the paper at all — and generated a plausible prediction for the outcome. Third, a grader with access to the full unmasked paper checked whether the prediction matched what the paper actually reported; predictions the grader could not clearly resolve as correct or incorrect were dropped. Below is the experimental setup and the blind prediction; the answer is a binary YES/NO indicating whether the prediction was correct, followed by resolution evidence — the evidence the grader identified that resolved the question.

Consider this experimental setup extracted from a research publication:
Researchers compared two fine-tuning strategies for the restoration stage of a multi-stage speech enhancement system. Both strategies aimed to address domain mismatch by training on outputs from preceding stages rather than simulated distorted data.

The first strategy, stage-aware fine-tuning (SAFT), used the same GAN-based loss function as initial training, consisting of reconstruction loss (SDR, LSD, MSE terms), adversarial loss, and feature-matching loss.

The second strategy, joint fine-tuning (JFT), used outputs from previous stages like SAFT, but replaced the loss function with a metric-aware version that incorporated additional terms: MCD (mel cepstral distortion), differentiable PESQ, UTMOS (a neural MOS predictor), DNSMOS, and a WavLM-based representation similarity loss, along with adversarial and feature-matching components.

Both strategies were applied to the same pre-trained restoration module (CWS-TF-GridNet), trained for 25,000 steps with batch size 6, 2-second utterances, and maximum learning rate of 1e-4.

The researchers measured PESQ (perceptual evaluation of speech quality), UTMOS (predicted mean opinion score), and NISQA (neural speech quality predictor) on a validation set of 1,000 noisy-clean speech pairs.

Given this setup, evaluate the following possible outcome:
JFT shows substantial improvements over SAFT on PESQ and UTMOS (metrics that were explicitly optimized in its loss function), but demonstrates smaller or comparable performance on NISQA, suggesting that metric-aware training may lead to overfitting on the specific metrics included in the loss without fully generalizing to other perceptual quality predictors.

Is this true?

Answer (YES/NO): NO